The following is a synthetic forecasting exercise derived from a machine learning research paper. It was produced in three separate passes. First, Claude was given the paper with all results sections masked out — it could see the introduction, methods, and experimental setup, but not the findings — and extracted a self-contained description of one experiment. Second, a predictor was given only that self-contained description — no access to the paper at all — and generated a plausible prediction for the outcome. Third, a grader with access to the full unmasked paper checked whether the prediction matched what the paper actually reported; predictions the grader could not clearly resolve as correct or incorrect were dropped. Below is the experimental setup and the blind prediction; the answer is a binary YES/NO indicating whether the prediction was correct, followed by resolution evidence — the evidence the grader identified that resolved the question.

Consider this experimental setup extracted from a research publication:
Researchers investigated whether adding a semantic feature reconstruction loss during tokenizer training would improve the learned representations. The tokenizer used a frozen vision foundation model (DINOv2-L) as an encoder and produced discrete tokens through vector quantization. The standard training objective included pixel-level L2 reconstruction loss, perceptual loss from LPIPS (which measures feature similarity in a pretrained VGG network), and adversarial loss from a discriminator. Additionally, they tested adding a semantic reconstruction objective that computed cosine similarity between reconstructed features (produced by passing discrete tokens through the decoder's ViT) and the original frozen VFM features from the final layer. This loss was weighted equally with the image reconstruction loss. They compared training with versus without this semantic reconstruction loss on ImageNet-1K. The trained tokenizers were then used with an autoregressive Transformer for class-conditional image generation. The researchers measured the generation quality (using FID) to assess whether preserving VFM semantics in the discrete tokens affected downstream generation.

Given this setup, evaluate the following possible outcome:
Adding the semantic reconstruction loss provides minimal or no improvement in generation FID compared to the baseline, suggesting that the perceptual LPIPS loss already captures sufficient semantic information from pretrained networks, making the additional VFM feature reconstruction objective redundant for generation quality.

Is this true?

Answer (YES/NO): NO